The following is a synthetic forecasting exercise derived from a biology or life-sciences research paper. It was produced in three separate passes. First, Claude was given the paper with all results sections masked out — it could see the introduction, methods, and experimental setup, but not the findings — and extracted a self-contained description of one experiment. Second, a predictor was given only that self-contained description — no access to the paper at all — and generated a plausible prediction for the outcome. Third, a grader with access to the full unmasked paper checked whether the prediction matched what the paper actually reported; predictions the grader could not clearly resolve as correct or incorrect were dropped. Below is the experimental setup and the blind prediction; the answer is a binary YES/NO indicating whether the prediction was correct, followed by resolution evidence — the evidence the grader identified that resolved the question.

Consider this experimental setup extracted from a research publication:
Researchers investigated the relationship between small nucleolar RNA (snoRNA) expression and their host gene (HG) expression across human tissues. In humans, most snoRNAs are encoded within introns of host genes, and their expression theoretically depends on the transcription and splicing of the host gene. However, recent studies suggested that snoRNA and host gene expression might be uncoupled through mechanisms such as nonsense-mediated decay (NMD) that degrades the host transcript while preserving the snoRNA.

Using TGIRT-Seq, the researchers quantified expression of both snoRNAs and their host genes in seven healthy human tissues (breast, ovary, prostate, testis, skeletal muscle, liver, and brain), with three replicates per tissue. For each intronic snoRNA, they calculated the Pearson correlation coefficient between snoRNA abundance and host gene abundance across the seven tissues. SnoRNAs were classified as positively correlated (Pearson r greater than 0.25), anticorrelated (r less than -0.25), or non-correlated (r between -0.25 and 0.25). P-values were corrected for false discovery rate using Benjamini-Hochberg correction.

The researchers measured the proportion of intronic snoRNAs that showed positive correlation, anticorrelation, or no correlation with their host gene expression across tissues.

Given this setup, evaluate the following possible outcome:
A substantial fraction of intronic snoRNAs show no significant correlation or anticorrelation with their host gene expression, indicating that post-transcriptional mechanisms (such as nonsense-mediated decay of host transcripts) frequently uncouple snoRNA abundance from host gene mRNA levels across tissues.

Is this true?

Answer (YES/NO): YES